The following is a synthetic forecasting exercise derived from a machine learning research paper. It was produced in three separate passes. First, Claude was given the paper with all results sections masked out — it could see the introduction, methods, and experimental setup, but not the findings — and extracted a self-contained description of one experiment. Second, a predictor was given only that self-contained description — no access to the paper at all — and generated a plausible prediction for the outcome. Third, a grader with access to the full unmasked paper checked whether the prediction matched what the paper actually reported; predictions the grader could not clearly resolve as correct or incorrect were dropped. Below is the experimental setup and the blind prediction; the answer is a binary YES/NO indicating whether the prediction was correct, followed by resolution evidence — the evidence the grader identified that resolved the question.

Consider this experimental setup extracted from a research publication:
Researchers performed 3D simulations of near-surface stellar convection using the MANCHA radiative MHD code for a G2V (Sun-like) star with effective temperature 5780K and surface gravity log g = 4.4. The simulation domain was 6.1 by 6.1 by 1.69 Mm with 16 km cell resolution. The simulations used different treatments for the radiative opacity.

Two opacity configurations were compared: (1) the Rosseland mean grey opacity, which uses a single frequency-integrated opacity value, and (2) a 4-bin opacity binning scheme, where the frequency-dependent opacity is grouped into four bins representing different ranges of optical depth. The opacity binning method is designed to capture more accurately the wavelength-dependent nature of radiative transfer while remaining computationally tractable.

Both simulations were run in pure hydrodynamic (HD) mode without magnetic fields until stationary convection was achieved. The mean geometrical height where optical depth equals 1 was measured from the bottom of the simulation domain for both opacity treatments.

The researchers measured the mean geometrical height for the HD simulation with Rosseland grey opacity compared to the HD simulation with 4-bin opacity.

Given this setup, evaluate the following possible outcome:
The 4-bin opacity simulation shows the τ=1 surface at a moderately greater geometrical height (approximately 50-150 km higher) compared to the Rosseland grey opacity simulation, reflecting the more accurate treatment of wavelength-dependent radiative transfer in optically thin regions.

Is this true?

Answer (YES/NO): YES